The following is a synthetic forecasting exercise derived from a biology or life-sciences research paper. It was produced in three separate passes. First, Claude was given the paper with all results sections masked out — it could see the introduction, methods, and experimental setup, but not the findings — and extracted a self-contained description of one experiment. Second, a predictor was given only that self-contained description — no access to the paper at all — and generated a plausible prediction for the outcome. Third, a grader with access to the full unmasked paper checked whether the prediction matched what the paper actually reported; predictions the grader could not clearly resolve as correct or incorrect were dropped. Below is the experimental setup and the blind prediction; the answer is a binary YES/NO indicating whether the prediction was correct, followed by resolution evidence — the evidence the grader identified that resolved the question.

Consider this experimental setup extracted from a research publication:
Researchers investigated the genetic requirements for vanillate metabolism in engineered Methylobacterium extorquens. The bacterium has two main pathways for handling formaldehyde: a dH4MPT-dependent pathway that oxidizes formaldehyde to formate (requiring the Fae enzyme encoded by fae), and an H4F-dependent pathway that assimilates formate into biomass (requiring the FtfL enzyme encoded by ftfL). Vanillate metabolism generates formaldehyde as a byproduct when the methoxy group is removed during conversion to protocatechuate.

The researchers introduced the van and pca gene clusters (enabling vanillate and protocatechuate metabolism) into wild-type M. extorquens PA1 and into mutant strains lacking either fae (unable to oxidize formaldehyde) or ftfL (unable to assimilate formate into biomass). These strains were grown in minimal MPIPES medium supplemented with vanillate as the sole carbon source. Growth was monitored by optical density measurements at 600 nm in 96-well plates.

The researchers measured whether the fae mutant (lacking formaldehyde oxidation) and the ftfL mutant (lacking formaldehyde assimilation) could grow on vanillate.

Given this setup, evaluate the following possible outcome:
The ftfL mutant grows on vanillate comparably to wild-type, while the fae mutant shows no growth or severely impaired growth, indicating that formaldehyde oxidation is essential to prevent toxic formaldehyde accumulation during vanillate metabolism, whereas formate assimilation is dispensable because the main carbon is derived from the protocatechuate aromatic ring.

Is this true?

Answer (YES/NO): YES